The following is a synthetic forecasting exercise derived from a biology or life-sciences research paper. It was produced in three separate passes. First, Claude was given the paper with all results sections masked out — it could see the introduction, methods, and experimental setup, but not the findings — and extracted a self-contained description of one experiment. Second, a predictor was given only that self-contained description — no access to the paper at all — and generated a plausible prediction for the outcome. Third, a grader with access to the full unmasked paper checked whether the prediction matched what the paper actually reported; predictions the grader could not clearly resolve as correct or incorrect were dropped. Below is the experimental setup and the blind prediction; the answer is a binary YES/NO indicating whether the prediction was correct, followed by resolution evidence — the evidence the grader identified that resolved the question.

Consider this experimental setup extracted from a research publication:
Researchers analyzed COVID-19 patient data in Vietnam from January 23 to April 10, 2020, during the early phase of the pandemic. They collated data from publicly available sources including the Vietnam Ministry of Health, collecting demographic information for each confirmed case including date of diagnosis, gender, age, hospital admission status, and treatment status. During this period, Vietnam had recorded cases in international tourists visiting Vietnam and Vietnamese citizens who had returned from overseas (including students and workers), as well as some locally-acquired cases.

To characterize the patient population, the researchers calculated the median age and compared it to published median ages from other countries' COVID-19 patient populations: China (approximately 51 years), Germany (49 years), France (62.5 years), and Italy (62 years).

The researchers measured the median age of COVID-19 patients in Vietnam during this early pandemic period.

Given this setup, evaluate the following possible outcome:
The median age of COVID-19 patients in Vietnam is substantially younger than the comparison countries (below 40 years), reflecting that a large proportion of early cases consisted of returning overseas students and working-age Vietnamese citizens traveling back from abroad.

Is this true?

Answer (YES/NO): YES